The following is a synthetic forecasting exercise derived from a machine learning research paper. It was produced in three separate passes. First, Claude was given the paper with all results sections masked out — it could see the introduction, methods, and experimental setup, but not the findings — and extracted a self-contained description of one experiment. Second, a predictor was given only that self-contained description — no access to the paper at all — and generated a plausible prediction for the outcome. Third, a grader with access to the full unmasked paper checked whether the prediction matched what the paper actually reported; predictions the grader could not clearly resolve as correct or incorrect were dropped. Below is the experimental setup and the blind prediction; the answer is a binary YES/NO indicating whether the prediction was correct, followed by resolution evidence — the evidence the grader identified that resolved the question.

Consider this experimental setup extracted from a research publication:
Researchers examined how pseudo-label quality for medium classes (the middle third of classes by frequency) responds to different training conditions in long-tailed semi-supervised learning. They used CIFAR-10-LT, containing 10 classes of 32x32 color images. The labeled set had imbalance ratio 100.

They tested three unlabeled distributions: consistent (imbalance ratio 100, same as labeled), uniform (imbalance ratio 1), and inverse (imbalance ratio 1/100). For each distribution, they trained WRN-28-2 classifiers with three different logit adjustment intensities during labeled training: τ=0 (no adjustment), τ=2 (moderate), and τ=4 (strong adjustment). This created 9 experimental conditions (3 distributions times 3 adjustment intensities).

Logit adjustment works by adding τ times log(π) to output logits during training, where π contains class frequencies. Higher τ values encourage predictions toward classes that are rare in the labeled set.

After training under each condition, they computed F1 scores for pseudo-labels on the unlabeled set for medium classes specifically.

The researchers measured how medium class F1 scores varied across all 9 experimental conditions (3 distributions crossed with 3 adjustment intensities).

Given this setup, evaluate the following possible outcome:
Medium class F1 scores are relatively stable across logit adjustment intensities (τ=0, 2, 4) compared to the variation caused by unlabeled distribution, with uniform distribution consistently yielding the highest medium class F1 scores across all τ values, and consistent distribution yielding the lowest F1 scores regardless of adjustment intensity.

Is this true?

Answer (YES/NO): NO